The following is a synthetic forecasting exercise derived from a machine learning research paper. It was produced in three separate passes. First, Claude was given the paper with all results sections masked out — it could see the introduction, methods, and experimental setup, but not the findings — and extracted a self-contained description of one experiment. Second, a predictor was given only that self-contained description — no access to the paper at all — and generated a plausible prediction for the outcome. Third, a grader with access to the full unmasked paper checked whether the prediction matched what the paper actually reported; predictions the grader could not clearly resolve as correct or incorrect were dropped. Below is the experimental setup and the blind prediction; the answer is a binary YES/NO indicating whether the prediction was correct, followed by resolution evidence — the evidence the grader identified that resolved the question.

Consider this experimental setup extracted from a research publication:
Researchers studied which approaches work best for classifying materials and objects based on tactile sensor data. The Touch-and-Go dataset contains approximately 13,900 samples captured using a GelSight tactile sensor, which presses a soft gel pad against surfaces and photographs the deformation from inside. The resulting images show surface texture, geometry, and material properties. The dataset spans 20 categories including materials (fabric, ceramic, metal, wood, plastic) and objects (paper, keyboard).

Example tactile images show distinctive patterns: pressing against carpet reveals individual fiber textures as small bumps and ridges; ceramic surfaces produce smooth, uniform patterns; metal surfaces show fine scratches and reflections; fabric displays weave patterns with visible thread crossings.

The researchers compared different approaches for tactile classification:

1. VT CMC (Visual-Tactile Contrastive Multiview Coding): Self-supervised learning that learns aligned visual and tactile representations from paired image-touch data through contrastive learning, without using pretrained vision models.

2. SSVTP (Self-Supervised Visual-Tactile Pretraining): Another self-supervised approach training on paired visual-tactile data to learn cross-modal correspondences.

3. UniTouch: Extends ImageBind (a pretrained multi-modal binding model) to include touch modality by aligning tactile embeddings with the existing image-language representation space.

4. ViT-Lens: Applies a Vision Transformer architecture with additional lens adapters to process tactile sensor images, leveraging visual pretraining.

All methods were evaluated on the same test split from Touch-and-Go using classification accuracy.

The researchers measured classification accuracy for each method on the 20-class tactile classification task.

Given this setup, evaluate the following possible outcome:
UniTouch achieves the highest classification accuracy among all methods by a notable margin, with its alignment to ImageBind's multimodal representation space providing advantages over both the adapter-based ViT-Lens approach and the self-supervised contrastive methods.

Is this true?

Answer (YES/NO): NO